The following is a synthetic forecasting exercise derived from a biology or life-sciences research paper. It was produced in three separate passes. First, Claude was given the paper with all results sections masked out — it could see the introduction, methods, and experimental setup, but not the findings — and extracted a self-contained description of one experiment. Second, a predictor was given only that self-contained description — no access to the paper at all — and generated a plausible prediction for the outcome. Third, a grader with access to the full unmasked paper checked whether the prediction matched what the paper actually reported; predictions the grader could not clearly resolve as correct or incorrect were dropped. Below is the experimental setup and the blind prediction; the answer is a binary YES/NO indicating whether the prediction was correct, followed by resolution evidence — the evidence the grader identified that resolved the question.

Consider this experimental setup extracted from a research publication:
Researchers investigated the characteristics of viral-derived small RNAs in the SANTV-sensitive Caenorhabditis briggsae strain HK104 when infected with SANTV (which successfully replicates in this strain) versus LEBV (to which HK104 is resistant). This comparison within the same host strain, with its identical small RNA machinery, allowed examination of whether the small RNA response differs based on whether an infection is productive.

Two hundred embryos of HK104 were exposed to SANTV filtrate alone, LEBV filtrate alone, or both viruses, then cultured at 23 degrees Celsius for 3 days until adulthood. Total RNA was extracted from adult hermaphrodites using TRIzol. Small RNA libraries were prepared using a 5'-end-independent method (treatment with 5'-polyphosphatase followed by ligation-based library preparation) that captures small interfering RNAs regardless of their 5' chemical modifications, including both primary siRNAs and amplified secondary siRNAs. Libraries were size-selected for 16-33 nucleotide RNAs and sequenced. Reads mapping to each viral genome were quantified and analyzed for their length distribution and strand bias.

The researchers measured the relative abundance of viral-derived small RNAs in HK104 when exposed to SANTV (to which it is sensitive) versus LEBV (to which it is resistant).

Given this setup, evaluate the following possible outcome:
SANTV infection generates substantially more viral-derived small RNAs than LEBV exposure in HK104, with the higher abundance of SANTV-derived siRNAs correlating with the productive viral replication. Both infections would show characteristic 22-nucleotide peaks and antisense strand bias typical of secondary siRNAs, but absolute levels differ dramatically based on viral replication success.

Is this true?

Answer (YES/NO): NO